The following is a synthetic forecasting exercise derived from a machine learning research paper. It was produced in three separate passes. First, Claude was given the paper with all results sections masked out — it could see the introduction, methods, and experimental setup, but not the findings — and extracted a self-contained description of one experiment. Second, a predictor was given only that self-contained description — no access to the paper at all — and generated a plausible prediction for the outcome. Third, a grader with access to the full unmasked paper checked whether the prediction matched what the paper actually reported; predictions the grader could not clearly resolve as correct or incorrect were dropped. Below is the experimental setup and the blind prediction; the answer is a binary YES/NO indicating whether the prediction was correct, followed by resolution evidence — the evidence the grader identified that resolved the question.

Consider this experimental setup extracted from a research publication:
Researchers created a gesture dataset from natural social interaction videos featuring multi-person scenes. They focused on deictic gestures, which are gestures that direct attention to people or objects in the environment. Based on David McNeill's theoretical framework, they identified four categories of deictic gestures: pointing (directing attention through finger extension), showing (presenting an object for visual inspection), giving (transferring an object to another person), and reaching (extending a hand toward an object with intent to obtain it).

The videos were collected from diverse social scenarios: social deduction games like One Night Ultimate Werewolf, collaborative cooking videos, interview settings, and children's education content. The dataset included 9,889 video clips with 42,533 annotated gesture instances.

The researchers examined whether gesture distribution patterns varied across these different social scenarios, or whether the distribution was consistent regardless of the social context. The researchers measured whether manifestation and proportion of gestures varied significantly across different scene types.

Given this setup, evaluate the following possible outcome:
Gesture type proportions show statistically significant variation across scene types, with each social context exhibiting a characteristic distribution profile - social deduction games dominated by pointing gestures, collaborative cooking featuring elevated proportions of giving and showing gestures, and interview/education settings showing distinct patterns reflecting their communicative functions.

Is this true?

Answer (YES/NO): NO